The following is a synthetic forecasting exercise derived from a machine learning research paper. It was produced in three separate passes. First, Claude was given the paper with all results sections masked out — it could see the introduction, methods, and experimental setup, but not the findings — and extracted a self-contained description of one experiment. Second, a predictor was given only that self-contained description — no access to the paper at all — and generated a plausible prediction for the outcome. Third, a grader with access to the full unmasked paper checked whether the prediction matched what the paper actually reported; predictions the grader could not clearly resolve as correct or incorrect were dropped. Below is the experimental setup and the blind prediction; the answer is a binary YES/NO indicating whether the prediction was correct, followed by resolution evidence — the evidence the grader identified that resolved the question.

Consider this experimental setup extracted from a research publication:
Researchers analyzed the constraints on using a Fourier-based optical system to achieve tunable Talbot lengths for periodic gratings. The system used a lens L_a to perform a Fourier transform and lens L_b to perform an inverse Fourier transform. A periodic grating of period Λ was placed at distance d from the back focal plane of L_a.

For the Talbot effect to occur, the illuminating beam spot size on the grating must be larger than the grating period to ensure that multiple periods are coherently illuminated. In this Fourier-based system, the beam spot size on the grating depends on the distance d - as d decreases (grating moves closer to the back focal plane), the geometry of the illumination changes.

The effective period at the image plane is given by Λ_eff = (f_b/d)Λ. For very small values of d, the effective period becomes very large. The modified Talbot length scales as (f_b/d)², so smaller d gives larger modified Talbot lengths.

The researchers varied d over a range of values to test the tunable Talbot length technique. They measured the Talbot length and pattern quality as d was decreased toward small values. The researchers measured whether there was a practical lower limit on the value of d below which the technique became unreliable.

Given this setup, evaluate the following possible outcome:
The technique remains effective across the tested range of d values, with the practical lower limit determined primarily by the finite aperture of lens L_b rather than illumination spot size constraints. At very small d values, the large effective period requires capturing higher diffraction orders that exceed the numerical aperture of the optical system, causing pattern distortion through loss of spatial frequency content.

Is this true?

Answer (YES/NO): NO